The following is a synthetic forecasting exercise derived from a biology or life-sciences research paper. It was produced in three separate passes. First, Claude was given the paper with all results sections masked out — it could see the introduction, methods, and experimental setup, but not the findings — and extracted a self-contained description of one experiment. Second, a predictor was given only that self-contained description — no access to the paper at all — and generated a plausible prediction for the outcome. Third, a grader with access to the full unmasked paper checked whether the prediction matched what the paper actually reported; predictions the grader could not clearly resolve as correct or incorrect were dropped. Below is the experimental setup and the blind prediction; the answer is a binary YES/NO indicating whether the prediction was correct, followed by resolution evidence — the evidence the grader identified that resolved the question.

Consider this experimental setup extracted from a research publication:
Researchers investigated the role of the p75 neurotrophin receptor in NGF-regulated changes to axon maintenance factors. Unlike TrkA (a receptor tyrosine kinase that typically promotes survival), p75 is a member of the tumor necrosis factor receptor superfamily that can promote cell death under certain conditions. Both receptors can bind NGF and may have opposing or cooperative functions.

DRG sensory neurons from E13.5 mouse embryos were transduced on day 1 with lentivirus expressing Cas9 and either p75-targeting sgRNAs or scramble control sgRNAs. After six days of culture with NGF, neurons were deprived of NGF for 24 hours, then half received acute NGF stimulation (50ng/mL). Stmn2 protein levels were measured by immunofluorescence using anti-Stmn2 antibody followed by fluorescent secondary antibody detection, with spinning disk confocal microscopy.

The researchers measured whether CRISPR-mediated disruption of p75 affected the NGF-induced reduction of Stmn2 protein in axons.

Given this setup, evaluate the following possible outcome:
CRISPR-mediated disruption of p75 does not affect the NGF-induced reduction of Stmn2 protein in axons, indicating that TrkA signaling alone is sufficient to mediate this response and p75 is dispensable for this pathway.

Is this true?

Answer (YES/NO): YES